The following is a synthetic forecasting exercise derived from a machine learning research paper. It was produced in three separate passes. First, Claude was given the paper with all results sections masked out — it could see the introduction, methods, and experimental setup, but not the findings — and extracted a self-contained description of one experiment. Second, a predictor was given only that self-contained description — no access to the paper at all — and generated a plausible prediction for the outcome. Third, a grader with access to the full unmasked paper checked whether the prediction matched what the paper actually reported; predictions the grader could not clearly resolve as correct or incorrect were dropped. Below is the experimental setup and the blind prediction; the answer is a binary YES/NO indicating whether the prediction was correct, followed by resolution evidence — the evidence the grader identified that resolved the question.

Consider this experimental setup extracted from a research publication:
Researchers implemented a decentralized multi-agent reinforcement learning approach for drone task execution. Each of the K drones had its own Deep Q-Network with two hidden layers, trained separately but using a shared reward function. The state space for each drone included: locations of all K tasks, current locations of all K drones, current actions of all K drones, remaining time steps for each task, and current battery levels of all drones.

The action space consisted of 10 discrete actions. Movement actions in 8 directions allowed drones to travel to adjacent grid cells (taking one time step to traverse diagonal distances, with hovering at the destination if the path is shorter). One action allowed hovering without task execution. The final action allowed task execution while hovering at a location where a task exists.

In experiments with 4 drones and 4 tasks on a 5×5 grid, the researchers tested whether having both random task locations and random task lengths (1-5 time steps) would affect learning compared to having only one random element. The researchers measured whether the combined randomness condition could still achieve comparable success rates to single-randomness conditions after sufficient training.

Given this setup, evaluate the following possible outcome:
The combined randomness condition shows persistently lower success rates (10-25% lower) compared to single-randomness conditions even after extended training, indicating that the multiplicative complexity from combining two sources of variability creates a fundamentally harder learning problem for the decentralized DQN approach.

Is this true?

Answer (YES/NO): NO